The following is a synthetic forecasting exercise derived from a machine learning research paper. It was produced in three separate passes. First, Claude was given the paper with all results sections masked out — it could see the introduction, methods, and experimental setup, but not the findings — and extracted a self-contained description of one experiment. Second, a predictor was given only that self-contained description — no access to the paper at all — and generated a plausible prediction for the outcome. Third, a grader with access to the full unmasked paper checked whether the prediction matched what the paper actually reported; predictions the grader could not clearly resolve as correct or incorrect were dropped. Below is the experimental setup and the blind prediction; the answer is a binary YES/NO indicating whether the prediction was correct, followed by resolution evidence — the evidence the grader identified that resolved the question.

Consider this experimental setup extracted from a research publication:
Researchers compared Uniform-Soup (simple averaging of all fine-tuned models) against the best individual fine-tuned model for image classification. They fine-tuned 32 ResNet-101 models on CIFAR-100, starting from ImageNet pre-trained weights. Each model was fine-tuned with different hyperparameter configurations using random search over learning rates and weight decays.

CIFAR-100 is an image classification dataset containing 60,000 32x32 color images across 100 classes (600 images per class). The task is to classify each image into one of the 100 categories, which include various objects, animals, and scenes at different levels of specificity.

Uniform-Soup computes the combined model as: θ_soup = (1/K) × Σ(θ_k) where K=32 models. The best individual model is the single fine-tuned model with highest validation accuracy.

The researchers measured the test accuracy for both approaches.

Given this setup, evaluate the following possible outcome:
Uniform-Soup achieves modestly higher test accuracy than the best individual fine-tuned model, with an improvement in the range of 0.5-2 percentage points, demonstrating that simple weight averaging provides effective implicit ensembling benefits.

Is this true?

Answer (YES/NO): NO